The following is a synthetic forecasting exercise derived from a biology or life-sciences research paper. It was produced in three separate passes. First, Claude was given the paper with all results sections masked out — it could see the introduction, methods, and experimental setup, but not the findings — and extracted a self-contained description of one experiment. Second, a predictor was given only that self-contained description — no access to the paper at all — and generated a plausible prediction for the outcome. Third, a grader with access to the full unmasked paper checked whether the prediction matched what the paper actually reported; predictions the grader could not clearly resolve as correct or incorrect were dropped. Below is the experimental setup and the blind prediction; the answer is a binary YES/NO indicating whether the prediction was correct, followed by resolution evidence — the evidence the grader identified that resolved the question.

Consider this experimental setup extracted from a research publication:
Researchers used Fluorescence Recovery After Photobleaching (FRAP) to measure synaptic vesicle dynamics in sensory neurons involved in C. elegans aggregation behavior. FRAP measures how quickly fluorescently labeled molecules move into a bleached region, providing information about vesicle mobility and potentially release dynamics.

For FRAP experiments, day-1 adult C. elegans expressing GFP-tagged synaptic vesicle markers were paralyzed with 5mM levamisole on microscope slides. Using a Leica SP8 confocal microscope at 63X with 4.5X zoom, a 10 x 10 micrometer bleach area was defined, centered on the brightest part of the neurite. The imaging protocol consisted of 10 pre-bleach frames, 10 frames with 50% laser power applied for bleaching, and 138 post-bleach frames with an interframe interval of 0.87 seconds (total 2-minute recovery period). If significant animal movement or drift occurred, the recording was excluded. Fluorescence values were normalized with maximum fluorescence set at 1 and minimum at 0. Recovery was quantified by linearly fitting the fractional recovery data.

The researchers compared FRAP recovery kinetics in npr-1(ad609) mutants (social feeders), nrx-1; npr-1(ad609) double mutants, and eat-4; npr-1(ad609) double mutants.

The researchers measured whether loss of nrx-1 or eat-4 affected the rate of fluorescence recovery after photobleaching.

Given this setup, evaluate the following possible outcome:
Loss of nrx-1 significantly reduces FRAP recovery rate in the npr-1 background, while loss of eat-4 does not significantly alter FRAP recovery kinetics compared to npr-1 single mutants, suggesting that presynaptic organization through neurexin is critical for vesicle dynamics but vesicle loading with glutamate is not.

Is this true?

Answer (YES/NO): NO